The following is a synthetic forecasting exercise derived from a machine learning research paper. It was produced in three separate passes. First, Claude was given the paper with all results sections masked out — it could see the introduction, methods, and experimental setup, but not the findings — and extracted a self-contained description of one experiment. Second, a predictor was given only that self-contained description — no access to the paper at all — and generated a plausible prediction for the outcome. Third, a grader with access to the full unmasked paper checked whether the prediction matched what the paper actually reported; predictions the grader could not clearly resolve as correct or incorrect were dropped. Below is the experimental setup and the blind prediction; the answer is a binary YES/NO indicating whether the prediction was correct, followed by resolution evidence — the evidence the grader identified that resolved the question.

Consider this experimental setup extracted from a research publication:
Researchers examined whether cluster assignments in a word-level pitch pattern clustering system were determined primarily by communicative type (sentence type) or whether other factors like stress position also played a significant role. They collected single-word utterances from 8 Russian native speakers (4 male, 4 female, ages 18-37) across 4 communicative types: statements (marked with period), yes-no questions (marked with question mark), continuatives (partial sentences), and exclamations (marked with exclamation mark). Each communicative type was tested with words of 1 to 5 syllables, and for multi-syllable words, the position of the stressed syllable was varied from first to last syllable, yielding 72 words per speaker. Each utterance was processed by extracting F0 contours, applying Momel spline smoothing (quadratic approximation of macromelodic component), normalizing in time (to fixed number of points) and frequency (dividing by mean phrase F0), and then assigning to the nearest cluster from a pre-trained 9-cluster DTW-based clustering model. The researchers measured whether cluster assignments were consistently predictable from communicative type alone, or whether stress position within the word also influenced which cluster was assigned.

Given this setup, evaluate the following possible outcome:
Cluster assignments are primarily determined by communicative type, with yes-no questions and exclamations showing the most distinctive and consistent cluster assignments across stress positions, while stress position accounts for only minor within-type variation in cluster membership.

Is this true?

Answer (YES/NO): NO